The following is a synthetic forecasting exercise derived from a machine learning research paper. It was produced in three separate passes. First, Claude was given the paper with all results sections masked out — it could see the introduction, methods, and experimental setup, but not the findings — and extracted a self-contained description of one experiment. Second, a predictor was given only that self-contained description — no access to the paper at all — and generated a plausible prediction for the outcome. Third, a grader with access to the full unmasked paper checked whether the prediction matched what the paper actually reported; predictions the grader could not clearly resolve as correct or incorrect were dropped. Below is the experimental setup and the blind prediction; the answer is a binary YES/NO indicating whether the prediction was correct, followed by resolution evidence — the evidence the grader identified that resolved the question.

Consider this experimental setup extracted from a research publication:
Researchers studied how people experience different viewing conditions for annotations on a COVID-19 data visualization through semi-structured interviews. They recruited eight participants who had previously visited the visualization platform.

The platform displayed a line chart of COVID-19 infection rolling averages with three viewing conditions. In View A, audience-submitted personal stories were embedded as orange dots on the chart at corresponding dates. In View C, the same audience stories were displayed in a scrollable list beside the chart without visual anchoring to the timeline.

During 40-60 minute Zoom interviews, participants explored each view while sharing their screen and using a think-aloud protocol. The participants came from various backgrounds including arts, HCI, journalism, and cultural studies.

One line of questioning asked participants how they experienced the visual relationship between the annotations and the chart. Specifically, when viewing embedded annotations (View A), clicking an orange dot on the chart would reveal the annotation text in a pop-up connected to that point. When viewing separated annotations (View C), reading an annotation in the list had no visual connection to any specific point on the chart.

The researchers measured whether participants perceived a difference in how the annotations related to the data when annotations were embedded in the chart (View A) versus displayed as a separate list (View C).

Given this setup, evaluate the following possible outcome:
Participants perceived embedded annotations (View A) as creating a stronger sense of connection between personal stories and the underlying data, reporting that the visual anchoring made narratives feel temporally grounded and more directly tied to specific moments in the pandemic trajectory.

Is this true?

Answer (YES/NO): YES